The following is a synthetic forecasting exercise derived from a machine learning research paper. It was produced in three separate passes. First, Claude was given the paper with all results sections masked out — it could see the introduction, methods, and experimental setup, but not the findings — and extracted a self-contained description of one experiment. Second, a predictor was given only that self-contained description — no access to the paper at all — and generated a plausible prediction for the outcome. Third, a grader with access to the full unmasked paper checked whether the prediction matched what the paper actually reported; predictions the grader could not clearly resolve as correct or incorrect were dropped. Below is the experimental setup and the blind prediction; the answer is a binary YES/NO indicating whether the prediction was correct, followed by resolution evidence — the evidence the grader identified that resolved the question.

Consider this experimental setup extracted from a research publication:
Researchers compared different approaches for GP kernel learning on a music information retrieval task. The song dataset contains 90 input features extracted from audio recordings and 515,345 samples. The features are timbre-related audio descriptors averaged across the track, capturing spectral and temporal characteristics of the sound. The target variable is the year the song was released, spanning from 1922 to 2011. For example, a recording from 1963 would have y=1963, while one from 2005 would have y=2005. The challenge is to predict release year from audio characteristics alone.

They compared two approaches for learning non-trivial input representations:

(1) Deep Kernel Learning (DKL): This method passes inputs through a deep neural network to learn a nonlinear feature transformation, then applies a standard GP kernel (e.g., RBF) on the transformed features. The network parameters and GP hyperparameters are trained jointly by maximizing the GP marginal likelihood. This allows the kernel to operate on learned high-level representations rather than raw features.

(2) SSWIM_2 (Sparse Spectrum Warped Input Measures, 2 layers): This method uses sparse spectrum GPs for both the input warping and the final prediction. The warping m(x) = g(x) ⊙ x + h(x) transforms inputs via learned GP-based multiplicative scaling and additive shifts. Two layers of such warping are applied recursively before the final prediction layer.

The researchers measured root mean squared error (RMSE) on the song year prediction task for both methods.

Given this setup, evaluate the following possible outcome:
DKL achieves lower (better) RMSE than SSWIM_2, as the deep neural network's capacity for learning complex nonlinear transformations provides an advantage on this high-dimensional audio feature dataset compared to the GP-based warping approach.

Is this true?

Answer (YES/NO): NO